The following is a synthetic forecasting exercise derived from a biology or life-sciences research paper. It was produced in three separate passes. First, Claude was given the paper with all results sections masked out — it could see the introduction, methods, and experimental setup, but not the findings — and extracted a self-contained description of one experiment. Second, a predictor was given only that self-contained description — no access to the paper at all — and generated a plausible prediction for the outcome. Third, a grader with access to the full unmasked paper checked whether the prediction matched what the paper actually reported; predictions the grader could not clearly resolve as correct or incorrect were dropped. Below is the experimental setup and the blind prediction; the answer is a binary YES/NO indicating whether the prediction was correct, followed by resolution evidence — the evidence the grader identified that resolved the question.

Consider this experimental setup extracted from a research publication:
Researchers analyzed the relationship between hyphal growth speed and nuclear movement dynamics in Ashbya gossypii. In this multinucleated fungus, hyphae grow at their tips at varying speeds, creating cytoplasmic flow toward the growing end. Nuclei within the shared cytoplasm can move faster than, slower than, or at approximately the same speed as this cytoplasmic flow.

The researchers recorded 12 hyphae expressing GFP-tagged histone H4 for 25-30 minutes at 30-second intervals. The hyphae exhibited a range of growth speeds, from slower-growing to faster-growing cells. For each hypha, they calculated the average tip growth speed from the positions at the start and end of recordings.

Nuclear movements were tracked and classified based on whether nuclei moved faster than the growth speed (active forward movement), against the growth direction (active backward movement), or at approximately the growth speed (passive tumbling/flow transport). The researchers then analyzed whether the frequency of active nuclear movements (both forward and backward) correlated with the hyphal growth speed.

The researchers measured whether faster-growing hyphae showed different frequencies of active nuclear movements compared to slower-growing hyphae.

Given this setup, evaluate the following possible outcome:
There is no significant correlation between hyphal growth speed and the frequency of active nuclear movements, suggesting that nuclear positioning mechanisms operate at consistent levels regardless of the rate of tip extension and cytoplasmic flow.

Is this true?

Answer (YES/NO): NO